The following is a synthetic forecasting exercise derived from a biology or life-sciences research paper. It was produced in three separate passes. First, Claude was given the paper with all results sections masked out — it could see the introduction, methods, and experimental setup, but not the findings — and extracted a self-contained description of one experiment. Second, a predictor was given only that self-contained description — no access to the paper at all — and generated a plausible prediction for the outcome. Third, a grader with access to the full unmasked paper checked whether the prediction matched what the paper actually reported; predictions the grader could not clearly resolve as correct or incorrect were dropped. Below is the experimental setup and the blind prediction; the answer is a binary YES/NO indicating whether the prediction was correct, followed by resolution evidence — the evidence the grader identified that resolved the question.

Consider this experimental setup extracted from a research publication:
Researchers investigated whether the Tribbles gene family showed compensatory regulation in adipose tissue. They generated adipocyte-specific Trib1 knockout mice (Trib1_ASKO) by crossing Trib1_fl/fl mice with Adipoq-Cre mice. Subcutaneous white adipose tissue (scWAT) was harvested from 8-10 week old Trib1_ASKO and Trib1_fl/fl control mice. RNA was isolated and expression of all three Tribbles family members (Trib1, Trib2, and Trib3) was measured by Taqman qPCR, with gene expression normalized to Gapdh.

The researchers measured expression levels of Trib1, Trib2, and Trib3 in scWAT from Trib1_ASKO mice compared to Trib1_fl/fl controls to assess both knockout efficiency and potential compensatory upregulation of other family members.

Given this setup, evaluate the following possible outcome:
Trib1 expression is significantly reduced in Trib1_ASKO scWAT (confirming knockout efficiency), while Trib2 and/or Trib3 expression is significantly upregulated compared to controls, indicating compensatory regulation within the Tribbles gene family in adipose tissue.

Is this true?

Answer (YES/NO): NO